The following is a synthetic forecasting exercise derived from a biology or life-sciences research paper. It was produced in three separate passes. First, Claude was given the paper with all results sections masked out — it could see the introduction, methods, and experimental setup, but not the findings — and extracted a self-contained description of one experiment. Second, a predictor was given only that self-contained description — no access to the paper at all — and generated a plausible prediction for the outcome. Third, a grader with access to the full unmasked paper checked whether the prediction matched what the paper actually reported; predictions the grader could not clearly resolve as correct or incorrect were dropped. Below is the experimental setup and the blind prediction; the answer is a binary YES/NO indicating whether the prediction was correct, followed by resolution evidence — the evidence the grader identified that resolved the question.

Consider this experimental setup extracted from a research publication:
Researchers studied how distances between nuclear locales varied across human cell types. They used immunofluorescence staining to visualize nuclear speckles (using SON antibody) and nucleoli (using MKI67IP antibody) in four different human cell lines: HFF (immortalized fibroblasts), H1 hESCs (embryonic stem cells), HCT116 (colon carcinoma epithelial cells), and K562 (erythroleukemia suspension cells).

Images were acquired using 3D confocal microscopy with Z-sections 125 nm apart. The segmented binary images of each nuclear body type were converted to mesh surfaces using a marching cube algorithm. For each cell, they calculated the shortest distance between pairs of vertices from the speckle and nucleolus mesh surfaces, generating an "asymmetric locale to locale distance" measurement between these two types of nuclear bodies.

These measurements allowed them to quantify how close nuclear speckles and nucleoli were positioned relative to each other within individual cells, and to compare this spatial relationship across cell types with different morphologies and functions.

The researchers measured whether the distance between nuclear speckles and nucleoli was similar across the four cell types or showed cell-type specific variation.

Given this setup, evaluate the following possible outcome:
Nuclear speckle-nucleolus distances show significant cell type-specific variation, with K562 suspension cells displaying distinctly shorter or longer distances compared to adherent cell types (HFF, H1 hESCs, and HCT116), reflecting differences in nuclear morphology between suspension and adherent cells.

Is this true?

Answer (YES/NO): NO